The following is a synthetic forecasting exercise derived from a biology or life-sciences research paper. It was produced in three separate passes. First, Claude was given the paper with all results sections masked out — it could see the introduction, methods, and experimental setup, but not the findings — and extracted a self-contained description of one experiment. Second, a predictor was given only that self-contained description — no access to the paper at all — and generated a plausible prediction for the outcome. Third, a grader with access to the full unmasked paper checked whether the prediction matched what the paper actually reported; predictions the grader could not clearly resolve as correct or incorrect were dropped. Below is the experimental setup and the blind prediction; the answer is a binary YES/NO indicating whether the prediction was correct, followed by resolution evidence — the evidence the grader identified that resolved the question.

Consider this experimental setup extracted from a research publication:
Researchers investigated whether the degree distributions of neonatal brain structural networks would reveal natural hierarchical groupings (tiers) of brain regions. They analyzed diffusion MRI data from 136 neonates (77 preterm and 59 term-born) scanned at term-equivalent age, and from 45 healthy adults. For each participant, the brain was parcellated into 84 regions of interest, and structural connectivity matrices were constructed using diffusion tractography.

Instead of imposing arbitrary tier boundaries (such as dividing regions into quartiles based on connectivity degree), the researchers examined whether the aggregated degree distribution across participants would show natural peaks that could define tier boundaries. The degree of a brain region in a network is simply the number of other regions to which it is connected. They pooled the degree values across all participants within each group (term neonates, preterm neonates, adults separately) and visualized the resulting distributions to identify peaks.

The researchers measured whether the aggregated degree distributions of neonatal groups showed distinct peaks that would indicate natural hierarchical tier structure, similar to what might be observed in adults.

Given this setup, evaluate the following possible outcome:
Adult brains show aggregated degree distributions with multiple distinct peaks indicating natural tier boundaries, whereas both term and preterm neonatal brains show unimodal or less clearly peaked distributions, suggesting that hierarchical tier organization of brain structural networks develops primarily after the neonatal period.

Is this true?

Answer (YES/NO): NO